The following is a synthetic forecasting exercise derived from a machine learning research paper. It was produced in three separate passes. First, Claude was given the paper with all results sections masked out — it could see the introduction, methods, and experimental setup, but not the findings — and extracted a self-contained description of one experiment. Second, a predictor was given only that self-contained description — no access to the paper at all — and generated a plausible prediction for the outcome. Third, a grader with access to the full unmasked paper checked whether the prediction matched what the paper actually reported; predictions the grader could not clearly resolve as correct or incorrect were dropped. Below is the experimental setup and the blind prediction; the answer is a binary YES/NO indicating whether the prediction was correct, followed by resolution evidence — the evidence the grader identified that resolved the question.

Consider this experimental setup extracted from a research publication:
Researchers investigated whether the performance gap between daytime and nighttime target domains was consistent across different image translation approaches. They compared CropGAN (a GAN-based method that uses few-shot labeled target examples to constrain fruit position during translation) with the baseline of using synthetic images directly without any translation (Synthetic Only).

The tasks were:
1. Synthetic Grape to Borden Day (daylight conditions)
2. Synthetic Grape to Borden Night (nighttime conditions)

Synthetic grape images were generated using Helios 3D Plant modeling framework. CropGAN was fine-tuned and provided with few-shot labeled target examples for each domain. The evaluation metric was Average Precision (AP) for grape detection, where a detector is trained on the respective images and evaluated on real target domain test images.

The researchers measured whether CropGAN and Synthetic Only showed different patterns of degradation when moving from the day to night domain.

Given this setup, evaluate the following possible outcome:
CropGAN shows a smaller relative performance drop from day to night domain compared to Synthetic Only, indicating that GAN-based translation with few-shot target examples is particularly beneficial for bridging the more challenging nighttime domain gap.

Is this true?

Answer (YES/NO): YES